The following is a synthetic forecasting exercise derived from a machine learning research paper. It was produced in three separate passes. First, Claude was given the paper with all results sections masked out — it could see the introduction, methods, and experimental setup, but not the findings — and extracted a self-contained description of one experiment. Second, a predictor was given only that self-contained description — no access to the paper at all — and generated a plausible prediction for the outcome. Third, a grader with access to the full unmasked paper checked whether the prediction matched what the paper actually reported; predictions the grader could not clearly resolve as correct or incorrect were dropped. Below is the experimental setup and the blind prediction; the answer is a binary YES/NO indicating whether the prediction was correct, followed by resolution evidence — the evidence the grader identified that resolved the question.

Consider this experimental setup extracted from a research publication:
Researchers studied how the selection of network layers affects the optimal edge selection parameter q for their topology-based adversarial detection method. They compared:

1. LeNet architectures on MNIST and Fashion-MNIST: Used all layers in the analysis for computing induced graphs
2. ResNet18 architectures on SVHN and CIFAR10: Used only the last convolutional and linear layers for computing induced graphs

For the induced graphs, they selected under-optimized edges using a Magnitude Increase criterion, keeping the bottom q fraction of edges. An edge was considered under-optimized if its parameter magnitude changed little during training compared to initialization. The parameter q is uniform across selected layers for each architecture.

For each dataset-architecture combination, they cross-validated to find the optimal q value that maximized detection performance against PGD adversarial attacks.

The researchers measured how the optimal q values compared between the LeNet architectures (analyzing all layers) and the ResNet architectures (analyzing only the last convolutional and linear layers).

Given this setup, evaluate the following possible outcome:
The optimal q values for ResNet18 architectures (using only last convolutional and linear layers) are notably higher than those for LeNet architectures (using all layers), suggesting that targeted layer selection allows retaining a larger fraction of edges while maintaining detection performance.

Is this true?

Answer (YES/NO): YES